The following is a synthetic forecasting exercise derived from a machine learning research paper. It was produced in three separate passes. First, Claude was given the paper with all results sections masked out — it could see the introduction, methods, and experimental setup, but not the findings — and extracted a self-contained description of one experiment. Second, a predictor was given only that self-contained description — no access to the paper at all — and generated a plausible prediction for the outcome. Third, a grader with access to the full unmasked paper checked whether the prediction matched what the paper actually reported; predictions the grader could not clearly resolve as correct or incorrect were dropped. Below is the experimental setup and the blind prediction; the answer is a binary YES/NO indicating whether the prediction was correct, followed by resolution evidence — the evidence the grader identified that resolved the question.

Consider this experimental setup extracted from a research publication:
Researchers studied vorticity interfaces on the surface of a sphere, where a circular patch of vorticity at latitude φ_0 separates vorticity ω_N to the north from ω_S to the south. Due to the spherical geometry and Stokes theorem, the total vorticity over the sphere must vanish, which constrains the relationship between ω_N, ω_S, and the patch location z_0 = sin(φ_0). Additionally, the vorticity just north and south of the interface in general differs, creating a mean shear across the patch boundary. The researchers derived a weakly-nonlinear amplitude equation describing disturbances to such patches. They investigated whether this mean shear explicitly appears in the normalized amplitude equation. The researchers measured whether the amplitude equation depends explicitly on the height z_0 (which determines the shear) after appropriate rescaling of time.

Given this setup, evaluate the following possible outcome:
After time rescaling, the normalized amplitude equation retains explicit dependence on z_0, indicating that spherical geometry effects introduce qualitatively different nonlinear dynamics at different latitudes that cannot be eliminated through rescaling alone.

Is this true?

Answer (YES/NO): NO